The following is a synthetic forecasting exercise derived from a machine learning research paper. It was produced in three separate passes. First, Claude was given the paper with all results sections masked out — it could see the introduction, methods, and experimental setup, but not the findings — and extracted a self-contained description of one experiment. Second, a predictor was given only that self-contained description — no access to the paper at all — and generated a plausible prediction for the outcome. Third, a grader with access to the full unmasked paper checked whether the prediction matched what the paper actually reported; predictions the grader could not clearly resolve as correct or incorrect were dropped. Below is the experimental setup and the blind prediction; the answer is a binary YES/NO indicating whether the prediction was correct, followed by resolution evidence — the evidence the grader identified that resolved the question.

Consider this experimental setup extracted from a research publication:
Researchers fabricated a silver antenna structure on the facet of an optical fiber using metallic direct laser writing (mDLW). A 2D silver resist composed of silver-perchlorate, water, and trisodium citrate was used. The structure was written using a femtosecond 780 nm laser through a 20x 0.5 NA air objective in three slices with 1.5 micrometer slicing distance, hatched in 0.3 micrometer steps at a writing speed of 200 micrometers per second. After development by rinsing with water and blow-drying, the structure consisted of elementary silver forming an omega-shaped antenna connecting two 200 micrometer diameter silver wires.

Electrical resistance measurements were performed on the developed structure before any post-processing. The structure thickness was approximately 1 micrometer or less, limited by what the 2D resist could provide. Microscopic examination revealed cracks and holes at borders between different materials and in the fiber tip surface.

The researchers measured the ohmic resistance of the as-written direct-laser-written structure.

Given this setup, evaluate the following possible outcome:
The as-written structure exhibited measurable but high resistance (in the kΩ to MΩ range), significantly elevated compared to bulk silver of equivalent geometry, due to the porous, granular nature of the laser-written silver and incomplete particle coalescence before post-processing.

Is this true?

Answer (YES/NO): YES